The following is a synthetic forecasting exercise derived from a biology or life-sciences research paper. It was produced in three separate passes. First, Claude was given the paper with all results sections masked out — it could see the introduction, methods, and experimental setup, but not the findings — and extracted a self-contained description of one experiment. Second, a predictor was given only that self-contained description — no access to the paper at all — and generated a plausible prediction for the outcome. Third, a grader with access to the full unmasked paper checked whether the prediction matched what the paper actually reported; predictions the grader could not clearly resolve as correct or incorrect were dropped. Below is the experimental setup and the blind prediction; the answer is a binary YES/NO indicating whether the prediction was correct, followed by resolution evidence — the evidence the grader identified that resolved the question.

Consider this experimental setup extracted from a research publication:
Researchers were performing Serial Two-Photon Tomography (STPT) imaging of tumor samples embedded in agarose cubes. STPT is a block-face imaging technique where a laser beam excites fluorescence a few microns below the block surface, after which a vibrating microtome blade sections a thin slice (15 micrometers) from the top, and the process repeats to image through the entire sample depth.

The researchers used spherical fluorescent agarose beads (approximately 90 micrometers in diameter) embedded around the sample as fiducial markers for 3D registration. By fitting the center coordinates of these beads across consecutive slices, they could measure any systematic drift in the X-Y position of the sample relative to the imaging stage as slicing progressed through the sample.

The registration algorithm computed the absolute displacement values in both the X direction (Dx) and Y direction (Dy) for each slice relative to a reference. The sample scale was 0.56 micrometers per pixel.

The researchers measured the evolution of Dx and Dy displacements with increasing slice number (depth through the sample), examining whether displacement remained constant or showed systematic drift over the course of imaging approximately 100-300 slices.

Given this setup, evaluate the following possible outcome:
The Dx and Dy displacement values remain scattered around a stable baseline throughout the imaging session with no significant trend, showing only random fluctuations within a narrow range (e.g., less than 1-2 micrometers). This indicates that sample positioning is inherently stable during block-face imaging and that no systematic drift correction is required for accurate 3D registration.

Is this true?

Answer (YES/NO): NO